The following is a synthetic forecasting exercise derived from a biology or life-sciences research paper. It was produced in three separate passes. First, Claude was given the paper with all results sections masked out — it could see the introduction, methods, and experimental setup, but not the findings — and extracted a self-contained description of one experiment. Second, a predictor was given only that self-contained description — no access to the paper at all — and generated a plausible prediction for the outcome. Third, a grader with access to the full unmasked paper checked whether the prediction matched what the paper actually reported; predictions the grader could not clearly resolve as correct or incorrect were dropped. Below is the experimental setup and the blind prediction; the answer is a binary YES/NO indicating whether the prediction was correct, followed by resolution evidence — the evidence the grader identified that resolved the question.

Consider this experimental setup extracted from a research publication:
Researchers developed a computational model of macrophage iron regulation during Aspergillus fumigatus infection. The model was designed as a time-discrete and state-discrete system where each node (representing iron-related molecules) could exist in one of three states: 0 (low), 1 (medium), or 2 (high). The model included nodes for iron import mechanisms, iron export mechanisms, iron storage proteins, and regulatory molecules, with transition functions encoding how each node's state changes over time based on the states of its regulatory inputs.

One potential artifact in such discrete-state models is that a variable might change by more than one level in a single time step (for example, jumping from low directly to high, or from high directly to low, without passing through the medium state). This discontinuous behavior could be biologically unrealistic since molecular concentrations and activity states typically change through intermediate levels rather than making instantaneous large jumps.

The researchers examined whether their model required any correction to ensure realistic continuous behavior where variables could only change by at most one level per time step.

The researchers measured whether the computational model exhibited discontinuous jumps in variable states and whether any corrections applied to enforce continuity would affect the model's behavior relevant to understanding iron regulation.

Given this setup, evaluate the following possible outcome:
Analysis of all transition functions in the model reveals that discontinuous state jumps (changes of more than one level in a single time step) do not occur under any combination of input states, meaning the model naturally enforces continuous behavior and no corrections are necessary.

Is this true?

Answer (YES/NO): NO